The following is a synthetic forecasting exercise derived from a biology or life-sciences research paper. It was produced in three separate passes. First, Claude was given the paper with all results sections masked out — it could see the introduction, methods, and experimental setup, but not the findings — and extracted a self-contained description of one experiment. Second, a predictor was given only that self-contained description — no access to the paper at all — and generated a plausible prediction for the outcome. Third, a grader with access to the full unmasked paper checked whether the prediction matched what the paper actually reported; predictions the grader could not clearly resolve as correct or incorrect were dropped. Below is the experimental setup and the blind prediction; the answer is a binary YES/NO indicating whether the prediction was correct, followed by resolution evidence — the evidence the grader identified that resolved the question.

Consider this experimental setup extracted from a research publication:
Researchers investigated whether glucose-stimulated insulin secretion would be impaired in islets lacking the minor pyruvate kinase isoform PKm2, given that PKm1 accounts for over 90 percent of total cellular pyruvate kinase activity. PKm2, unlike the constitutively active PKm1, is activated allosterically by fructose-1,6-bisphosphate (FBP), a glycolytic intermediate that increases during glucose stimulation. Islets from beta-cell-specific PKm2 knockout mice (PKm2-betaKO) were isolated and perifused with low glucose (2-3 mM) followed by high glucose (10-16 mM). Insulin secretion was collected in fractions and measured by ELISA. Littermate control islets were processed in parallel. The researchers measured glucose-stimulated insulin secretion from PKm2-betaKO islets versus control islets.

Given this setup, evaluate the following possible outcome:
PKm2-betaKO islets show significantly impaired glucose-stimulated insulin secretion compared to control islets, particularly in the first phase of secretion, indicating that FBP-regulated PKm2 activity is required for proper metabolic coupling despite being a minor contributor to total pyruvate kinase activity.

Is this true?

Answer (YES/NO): NO